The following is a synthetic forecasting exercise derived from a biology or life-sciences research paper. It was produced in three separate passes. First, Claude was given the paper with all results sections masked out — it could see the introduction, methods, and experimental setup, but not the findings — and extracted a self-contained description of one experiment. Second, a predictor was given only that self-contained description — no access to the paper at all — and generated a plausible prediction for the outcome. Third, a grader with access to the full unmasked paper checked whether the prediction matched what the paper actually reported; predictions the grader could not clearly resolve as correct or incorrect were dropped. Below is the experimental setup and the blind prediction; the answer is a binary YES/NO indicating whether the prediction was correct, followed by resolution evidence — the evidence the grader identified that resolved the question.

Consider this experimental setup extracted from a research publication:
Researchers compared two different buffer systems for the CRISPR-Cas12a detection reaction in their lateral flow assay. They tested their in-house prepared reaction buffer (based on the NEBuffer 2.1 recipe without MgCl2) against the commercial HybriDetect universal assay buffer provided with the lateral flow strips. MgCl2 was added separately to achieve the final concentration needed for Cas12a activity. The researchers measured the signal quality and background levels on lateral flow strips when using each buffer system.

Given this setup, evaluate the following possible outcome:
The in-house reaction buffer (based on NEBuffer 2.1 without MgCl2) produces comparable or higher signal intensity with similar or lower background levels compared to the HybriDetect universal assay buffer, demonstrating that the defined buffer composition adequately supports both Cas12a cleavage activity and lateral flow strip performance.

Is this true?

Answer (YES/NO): YES